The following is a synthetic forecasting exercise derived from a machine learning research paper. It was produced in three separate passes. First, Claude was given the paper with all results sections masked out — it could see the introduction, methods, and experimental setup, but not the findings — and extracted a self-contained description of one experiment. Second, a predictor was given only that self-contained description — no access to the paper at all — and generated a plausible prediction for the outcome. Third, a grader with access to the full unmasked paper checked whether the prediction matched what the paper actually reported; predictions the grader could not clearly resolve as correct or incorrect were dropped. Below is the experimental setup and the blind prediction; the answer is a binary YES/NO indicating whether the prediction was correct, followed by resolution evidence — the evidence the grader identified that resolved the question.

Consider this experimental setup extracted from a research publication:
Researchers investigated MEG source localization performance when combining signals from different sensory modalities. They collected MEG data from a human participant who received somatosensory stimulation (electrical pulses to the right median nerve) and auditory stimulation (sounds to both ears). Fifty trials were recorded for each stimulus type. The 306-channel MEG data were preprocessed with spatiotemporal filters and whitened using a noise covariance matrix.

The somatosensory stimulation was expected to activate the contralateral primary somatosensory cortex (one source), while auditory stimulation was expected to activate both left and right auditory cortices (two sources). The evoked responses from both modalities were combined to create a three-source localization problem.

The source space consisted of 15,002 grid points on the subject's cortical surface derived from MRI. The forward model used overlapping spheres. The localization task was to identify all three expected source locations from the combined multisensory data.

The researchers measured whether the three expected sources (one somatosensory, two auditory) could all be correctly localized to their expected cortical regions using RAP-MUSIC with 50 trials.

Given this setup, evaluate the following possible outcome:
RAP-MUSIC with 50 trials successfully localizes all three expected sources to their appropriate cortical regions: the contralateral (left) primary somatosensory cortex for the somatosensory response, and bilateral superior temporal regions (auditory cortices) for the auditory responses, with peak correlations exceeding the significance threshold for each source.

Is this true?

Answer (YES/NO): NO